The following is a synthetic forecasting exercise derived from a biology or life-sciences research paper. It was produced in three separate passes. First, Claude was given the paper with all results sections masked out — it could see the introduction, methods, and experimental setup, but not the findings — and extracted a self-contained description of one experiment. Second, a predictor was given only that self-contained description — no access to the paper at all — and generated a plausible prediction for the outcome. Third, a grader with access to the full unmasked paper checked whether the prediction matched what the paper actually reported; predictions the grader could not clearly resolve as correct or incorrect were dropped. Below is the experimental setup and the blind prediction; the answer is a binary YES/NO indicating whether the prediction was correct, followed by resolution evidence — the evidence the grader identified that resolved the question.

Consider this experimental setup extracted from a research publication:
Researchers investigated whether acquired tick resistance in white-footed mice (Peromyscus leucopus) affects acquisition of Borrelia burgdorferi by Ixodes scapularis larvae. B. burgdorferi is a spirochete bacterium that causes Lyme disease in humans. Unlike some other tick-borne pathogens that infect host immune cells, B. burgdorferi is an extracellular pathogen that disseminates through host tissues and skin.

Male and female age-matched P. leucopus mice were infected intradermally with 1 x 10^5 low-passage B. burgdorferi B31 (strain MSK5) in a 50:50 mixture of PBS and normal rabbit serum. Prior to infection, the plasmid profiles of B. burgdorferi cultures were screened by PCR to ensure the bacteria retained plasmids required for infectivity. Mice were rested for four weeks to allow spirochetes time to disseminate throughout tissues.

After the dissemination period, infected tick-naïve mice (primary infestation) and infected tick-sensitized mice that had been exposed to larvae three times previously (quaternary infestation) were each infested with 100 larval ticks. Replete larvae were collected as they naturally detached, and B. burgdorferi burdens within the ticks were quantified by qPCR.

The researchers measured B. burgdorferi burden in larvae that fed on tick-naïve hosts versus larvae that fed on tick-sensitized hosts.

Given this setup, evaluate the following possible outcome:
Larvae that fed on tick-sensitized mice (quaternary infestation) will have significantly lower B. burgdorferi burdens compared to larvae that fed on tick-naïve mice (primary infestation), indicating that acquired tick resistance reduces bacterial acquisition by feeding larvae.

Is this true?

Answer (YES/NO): NO